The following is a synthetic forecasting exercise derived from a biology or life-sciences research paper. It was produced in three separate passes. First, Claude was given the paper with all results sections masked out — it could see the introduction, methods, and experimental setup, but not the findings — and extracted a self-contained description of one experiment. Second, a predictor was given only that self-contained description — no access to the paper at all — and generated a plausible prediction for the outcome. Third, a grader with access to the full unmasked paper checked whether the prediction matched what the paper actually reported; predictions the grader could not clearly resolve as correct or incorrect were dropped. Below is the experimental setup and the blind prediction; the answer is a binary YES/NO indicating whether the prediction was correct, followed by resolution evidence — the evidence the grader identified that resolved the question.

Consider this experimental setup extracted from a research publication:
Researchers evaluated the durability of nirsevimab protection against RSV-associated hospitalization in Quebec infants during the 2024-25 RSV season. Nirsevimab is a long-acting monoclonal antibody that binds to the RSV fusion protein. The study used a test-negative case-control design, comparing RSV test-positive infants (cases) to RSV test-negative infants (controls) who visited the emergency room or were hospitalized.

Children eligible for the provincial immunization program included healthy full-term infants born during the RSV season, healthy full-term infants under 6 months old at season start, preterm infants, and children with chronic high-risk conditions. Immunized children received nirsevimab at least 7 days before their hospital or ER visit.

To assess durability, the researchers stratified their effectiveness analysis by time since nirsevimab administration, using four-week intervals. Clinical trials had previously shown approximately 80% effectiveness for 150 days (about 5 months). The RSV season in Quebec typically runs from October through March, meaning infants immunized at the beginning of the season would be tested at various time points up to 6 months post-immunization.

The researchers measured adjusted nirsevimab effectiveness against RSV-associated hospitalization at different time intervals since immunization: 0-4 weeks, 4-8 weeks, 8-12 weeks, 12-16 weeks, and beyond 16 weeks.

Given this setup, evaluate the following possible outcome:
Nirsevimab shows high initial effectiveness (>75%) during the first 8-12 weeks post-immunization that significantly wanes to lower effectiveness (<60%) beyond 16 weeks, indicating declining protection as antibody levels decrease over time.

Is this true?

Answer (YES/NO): NO